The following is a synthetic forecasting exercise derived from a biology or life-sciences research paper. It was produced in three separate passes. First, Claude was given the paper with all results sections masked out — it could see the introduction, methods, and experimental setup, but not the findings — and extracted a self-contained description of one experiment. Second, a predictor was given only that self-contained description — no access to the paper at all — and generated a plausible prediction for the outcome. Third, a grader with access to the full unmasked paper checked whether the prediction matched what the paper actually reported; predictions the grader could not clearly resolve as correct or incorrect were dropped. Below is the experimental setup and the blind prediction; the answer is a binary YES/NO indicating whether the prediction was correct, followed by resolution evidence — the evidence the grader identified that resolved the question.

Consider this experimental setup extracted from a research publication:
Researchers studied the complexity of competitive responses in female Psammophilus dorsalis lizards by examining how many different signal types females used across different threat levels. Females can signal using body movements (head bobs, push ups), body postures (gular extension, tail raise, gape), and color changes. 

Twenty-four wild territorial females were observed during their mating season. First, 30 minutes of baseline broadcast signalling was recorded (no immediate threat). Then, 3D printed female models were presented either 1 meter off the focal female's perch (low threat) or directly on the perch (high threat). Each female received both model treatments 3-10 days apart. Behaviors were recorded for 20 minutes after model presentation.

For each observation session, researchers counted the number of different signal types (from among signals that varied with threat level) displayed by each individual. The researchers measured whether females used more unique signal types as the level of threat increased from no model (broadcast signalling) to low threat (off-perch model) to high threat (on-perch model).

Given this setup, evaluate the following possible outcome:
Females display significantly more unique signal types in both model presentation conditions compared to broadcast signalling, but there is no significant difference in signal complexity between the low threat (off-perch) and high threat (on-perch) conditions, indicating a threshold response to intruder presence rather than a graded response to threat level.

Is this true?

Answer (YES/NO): NO